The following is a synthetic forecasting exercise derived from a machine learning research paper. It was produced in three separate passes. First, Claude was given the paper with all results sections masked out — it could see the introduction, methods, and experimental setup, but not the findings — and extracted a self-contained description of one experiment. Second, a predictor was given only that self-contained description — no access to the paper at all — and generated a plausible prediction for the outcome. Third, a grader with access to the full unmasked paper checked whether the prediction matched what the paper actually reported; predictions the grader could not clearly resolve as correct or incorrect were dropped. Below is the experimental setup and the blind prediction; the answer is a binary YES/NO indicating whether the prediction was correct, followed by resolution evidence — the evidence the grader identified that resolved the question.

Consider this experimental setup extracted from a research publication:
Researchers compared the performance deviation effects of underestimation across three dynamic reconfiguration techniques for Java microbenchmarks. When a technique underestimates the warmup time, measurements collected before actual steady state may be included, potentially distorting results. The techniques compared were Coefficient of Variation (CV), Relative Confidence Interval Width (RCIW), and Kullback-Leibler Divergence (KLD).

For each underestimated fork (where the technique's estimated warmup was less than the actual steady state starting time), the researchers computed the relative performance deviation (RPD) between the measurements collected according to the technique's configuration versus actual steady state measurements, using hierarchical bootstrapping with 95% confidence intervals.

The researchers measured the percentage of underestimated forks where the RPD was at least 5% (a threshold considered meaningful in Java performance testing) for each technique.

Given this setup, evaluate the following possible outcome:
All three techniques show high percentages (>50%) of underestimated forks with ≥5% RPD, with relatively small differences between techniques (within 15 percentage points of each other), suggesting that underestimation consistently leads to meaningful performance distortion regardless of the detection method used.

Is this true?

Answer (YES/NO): NO